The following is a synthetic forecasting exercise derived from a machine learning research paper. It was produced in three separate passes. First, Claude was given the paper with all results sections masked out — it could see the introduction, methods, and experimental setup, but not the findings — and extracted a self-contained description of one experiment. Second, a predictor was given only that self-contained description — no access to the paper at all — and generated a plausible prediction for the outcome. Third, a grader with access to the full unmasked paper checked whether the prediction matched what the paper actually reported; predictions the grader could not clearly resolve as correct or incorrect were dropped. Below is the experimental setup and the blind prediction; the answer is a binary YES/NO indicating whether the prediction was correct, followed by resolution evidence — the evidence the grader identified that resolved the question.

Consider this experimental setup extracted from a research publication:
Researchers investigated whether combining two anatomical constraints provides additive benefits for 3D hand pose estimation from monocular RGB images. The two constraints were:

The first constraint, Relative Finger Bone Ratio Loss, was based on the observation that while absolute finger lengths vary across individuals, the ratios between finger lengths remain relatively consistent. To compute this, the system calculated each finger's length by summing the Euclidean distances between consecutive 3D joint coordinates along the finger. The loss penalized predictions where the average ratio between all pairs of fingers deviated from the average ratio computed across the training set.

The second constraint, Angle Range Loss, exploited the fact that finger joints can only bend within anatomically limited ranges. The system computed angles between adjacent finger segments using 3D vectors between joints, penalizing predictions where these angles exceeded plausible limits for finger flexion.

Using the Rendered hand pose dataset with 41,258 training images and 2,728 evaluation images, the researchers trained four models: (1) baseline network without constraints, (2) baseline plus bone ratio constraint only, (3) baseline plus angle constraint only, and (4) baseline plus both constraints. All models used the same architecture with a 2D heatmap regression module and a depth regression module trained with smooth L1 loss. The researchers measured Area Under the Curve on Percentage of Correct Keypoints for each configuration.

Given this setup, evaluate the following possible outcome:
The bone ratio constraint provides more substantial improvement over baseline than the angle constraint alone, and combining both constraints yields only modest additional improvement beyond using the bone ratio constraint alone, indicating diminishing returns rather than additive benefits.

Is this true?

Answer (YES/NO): YES